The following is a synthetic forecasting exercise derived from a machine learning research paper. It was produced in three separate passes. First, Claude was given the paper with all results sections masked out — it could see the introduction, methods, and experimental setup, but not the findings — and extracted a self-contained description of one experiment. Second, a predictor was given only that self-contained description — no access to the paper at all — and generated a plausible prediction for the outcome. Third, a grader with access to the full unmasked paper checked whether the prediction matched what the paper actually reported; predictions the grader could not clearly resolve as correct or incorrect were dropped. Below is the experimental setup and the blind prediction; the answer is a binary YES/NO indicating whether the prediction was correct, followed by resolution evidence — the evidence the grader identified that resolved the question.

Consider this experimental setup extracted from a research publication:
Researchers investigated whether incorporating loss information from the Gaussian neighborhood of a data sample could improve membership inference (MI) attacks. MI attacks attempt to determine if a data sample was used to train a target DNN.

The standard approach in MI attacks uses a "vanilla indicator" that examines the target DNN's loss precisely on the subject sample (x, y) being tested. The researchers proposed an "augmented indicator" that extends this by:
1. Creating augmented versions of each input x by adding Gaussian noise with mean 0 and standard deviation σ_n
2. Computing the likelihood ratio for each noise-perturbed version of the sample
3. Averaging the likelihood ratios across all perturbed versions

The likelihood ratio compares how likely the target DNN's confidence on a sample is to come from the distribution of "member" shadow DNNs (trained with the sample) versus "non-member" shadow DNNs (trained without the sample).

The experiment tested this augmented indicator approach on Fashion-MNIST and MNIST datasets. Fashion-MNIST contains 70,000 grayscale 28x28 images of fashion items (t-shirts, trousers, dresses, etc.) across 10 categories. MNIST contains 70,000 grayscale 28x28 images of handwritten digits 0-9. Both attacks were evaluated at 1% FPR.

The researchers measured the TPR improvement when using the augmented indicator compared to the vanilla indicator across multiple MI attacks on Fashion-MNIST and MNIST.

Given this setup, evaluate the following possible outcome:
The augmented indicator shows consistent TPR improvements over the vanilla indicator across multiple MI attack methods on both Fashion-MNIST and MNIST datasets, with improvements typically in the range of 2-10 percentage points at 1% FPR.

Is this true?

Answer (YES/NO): NO